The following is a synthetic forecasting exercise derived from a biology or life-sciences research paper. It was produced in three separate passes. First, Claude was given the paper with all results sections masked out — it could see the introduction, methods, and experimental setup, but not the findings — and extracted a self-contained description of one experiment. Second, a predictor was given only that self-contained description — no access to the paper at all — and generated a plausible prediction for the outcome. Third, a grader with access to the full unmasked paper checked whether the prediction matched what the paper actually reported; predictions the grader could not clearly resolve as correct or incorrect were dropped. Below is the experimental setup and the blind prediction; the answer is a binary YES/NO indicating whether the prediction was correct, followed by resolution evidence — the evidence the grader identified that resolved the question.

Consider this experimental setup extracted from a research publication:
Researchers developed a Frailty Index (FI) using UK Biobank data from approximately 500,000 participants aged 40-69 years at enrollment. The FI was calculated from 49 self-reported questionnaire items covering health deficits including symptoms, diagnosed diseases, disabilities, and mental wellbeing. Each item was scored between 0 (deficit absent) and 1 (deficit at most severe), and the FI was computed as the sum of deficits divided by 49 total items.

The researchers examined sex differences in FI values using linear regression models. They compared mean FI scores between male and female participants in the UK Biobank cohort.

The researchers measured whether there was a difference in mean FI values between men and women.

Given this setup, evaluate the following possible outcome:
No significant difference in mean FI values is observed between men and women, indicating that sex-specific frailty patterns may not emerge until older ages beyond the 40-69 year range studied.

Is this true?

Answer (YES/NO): NO